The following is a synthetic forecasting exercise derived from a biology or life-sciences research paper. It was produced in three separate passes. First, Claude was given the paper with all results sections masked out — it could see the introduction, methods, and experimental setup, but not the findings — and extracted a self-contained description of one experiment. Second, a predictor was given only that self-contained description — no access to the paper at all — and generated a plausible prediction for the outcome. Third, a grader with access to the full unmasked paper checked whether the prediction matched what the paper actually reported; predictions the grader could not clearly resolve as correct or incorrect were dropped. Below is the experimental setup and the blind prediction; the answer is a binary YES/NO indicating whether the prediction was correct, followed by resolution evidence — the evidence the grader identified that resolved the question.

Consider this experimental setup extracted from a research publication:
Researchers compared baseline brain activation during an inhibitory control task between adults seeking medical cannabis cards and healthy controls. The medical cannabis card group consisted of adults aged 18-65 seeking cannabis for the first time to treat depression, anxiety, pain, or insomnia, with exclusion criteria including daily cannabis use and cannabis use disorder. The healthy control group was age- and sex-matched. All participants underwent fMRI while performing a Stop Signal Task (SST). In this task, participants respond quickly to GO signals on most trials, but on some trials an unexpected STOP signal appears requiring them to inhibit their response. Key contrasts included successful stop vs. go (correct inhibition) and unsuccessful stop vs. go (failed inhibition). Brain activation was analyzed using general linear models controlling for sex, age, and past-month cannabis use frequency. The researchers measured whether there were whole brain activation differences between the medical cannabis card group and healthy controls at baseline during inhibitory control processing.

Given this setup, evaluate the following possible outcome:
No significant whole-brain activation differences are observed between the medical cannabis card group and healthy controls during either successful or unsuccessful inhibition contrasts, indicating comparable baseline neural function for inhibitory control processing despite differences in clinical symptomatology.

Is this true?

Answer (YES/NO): YES